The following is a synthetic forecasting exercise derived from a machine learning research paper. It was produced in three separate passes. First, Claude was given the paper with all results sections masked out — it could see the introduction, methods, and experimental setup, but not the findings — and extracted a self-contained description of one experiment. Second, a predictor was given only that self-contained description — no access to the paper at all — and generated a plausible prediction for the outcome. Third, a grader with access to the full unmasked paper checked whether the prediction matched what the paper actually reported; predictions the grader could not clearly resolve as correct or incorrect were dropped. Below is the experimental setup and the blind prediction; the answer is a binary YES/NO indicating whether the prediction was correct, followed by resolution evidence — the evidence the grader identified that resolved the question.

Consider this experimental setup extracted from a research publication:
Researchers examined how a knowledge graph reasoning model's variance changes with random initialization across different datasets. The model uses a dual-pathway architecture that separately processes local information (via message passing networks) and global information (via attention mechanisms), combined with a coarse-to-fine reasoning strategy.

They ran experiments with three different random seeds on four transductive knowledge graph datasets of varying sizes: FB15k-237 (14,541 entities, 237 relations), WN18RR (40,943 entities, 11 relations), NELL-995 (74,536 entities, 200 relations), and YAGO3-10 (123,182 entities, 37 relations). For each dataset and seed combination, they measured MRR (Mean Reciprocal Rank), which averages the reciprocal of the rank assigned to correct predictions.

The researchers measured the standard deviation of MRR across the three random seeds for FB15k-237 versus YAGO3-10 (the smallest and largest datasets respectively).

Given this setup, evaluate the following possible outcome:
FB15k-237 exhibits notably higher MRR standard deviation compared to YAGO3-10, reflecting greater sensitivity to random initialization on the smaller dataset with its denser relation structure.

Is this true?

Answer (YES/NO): NO